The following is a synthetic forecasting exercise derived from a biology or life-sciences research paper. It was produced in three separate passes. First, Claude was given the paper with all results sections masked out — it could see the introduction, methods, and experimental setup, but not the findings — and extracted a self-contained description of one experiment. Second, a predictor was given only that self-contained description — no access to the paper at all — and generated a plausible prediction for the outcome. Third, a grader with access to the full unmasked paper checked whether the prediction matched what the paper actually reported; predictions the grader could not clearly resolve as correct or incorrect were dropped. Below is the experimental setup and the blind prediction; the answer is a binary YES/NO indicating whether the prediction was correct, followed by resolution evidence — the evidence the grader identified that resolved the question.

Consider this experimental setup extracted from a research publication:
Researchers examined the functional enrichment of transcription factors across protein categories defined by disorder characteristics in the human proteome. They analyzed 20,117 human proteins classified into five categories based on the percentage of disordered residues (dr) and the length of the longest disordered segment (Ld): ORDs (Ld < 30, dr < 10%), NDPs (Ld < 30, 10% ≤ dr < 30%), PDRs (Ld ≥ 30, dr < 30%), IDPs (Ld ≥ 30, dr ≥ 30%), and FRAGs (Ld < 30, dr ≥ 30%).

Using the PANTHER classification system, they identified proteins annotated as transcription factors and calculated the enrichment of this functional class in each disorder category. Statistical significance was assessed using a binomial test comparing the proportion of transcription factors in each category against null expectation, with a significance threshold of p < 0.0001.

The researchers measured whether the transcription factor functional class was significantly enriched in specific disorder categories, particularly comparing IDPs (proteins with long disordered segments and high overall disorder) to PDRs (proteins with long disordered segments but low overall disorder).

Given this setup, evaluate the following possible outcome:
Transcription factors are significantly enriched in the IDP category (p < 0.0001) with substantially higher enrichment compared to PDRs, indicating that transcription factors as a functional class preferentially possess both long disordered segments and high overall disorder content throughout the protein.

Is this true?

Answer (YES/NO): YES